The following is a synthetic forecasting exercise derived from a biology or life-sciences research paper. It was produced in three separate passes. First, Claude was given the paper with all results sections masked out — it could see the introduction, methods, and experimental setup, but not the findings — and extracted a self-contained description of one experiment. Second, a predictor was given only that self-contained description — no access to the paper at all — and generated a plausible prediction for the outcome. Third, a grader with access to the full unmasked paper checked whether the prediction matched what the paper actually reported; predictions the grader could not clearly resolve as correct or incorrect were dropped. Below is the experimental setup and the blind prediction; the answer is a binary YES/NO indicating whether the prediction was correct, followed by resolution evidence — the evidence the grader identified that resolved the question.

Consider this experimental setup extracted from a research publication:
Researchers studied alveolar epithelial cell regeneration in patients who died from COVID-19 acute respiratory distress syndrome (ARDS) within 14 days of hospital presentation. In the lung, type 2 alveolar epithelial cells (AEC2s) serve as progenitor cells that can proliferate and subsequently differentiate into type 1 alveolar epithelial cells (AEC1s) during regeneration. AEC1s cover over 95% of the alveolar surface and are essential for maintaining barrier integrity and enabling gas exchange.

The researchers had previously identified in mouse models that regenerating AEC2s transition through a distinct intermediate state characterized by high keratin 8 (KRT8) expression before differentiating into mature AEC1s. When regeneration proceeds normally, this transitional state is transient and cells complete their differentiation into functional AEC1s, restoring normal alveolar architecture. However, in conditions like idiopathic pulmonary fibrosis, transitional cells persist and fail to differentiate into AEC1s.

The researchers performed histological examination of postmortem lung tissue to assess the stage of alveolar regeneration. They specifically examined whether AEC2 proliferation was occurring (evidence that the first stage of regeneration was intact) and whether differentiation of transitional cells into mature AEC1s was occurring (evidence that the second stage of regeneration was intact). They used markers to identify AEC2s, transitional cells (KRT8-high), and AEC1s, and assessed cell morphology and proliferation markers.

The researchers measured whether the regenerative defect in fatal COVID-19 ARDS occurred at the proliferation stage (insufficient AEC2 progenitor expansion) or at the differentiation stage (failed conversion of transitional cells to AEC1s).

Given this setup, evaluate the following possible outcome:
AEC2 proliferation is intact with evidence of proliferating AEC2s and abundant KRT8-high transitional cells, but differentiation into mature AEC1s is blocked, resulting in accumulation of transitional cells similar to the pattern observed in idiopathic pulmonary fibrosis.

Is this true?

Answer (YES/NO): NO